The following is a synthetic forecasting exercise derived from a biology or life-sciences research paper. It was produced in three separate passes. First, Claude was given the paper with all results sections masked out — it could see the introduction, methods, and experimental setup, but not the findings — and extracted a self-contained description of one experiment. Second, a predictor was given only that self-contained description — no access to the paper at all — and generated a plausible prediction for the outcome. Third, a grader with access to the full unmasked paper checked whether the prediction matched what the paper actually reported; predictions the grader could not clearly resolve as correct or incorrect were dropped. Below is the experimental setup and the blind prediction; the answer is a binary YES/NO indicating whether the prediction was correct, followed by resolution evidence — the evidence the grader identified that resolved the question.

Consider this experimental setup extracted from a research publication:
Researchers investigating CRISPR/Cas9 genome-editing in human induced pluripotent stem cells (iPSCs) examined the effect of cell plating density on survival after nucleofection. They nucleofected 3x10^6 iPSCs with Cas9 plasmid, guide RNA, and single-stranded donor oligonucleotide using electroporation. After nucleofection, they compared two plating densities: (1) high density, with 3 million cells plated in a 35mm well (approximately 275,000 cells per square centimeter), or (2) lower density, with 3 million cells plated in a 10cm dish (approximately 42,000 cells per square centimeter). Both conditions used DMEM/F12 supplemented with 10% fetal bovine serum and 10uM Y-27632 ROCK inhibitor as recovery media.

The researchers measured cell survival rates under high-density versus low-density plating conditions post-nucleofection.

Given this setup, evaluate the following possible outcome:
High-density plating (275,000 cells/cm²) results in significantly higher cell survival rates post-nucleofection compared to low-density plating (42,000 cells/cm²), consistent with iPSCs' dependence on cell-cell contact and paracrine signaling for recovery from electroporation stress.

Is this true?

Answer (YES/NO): YES